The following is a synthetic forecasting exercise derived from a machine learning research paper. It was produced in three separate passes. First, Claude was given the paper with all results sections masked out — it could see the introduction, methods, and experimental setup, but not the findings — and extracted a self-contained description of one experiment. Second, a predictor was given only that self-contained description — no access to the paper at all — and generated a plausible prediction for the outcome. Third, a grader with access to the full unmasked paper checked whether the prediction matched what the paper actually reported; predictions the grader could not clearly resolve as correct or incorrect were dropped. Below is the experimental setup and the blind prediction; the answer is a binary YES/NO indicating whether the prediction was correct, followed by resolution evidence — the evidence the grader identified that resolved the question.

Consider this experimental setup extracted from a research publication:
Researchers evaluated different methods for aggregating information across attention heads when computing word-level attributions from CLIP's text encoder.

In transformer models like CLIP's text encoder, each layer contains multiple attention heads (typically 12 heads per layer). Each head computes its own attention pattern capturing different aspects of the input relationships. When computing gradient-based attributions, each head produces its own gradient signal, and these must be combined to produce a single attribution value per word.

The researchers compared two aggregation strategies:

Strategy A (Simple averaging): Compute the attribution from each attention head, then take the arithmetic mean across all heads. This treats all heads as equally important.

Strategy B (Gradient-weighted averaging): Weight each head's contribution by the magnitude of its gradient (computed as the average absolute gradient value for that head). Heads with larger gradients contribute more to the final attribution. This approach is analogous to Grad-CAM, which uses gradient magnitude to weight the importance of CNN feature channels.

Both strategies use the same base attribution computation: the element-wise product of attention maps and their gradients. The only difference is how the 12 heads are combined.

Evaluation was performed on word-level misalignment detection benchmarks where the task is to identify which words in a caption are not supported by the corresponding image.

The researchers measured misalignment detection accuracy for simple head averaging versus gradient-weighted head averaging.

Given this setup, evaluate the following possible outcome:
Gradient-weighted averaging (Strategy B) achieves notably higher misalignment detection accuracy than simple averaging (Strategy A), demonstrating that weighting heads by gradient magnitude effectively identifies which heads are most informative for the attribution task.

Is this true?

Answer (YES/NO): NO